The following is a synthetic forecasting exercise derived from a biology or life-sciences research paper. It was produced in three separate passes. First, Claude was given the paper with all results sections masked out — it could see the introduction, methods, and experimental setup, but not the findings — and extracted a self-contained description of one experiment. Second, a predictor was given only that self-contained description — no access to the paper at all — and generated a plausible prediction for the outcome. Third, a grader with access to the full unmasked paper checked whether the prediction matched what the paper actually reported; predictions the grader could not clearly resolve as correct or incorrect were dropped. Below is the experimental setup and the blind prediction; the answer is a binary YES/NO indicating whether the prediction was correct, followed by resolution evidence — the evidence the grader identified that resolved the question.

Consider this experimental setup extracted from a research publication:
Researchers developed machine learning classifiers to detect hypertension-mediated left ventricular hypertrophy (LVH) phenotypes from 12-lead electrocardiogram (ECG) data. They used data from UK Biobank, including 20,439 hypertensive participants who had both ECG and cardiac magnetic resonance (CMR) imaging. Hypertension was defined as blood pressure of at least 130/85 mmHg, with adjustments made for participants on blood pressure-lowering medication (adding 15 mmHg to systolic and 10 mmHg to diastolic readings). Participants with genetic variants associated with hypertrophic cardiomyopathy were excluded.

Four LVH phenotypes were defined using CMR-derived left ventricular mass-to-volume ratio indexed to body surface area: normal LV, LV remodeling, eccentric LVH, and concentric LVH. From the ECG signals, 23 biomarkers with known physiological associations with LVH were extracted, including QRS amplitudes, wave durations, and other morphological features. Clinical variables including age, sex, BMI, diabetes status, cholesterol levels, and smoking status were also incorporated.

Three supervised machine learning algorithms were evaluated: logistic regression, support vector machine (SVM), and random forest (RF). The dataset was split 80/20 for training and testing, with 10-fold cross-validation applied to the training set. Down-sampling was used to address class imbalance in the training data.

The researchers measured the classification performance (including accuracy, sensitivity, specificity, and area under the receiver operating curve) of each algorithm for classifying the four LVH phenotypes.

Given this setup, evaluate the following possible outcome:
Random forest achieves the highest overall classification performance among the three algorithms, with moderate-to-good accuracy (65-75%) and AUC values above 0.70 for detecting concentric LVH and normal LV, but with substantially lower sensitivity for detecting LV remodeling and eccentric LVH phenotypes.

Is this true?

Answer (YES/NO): NO